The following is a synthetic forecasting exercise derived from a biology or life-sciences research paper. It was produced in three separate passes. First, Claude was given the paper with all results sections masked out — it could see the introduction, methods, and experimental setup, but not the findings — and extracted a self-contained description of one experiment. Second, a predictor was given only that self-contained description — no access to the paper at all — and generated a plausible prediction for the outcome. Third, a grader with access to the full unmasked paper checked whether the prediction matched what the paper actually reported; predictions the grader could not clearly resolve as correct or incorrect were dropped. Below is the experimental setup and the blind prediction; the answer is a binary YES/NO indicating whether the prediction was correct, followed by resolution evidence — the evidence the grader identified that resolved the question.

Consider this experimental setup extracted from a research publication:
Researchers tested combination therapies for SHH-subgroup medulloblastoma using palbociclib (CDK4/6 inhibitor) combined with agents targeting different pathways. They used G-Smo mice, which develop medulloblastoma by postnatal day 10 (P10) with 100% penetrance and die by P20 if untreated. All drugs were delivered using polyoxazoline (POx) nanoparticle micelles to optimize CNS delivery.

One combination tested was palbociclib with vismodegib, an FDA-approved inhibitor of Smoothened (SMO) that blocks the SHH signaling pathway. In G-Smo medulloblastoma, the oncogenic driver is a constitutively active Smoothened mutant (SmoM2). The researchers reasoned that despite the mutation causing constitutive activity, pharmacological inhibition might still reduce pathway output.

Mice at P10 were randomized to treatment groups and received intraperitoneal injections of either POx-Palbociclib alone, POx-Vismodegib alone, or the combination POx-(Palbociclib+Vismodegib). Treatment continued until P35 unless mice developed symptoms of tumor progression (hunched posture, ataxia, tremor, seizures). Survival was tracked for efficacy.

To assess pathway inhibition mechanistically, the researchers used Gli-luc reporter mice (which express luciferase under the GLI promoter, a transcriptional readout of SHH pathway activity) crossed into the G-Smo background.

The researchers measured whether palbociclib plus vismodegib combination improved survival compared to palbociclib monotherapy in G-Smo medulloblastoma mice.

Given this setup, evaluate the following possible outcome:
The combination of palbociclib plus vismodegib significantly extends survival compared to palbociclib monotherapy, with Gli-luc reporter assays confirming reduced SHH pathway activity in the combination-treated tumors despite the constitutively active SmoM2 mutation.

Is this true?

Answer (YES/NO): NO